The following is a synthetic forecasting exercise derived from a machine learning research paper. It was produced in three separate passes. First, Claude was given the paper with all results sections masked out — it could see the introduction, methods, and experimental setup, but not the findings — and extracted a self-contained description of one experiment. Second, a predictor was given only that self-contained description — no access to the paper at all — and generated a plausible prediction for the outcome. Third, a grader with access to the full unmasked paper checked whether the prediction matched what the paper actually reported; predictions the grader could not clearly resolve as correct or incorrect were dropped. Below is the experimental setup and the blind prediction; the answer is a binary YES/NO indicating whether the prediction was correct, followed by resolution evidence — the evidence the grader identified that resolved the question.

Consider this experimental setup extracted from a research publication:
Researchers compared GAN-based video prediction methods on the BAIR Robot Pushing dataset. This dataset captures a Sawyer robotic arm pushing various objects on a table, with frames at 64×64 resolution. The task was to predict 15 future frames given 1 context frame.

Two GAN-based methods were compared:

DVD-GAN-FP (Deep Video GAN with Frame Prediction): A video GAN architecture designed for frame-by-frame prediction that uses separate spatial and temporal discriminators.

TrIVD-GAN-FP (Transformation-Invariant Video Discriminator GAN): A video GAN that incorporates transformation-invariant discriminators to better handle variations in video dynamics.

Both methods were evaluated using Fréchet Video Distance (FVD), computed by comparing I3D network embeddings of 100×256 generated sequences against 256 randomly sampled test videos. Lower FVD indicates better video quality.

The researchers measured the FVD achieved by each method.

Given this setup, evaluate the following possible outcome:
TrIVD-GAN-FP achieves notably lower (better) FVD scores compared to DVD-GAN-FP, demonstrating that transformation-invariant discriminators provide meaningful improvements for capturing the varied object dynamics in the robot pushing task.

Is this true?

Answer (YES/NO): NO